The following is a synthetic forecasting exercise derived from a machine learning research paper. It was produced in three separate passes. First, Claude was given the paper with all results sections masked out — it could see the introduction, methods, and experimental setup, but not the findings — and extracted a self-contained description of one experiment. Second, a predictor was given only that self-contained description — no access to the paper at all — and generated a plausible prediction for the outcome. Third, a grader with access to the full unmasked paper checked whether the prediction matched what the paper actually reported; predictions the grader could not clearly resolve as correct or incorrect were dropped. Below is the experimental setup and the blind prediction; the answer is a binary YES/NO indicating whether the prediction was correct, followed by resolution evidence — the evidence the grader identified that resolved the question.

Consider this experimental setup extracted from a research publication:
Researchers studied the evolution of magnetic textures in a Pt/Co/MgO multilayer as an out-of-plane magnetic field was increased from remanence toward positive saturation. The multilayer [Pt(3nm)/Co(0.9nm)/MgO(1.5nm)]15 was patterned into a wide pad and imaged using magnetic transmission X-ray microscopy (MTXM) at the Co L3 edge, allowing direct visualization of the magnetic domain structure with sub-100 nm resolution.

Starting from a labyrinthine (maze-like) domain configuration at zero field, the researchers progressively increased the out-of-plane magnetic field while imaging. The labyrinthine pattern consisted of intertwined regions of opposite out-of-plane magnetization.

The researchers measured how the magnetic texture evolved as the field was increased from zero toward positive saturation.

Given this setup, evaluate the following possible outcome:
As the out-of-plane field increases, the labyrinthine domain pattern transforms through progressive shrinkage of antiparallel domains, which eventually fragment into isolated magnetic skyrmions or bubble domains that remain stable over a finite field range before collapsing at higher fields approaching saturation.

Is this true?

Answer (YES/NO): YES